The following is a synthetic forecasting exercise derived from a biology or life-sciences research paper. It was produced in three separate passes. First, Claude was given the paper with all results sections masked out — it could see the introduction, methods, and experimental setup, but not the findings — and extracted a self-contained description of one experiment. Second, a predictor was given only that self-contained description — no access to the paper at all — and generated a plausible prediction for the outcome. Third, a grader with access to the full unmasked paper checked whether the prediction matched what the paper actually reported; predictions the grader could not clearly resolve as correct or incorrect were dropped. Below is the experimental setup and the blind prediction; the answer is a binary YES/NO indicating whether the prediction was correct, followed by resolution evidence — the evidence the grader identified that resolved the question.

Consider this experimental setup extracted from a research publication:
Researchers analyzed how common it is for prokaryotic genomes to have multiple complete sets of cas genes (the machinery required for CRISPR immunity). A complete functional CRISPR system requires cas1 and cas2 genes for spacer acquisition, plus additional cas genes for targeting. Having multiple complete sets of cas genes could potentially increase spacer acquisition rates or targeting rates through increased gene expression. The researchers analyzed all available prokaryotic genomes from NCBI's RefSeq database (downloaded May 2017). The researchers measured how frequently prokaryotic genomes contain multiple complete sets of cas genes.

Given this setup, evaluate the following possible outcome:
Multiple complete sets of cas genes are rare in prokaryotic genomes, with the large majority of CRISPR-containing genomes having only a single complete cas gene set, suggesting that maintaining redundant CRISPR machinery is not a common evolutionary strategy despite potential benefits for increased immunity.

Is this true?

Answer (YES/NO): YES